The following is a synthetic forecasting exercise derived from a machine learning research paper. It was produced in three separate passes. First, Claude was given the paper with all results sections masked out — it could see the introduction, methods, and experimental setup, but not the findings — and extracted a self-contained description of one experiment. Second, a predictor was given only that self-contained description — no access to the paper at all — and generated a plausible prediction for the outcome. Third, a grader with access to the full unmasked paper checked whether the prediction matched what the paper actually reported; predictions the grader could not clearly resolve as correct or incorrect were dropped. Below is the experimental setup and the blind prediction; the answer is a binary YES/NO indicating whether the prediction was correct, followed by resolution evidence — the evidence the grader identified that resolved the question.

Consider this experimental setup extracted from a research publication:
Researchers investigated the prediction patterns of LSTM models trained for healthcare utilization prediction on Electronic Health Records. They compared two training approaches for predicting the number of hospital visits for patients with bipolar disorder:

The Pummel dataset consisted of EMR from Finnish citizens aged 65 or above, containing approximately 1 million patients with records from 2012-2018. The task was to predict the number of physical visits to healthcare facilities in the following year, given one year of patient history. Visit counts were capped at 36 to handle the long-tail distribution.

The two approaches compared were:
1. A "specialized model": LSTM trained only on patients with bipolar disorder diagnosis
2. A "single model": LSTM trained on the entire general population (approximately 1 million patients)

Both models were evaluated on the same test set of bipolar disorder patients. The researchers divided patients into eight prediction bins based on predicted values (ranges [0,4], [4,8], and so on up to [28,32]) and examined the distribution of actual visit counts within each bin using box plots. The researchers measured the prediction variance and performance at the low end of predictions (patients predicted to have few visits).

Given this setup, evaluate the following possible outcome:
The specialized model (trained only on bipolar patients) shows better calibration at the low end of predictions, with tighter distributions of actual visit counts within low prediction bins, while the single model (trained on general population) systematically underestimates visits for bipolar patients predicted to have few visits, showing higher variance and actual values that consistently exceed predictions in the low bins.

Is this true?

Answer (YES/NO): NO